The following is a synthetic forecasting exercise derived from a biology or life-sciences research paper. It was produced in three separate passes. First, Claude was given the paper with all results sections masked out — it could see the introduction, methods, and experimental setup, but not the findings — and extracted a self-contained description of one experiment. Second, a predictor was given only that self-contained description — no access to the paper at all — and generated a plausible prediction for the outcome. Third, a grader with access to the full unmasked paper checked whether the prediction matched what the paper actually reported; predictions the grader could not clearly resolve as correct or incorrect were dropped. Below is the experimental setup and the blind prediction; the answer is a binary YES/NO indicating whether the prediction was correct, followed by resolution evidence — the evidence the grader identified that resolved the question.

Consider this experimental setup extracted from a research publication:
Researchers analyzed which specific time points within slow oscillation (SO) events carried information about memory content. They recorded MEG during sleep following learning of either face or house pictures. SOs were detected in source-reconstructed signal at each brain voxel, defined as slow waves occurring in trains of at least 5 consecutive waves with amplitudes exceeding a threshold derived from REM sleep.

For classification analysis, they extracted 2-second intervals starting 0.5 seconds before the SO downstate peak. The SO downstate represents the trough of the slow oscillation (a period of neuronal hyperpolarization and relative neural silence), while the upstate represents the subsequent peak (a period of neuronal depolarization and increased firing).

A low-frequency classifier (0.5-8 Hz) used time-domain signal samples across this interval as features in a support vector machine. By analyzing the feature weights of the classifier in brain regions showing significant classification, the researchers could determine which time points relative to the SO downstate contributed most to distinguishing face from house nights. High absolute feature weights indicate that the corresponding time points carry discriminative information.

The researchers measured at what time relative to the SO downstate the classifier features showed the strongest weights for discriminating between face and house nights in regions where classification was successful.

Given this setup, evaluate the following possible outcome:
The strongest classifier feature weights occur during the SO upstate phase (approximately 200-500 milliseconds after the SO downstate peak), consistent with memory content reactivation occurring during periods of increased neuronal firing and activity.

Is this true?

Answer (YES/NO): NO